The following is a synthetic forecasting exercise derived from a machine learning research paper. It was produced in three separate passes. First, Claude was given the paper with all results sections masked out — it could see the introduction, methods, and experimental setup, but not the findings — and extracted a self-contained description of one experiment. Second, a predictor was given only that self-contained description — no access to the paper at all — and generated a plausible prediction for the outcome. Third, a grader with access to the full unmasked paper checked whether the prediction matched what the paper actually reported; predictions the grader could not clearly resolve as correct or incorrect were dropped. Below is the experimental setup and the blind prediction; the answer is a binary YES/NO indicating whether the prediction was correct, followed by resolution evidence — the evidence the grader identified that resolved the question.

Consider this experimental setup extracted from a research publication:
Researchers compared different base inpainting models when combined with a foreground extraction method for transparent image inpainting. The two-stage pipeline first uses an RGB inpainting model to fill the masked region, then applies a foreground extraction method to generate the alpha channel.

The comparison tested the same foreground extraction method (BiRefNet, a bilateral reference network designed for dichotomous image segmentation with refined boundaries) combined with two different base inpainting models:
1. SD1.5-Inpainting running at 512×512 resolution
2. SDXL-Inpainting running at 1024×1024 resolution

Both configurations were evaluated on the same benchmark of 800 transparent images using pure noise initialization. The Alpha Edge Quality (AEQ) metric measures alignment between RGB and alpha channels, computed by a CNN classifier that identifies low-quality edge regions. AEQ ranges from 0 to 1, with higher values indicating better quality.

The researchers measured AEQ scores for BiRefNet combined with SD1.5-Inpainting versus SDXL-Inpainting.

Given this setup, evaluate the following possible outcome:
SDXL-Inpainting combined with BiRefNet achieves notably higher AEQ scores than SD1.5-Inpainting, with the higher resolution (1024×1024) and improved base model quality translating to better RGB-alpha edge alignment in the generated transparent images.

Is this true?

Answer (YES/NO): NO